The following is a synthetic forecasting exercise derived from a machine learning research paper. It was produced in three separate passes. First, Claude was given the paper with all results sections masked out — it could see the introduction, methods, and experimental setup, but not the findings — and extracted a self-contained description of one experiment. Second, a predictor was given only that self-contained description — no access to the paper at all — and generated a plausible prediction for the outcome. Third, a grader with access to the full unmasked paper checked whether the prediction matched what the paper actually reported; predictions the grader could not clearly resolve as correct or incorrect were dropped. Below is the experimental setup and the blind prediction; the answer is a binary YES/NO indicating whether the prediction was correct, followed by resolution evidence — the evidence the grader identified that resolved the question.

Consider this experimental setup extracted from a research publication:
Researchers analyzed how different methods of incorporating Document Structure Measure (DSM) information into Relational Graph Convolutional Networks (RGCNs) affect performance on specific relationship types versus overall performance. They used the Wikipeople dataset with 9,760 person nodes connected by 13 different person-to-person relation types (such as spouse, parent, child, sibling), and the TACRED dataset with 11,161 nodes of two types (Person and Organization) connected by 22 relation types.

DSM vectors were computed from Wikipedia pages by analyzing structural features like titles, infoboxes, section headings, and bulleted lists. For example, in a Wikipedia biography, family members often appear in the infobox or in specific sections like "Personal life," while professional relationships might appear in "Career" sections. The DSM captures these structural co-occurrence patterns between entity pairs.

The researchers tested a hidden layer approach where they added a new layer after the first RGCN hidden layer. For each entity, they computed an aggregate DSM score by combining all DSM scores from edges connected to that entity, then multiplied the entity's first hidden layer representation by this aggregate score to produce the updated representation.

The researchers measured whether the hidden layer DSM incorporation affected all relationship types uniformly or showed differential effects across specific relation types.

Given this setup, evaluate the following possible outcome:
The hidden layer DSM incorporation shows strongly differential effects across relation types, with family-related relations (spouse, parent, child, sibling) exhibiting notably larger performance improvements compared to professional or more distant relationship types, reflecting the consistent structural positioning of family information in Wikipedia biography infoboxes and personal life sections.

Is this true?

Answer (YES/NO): NO